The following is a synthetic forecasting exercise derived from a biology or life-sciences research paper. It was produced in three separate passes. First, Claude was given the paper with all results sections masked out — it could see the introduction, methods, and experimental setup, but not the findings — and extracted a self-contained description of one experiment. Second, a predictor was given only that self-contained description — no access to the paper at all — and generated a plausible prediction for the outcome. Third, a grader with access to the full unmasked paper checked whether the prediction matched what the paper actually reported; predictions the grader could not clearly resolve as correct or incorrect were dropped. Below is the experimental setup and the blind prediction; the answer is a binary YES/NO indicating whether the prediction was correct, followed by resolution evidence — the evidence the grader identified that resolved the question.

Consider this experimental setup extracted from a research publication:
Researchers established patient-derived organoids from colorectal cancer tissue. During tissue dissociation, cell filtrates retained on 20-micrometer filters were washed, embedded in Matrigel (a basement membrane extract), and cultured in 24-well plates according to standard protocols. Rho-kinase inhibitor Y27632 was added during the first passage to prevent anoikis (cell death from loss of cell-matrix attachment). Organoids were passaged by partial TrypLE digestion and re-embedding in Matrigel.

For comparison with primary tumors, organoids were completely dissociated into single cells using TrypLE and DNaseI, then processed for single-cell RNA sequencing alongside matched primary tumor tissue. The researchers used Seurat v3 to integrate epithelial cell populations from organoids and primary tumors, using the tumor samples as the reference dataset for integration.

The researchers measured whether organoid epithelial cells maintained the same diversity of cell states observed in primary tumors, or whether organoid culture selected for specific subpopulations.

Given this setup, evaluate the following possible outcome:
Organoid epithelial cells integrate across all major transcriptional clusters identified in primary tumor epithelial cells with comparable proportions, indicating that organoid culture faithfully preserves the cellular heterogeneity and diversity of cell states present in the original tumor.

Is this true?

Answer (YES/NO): NO